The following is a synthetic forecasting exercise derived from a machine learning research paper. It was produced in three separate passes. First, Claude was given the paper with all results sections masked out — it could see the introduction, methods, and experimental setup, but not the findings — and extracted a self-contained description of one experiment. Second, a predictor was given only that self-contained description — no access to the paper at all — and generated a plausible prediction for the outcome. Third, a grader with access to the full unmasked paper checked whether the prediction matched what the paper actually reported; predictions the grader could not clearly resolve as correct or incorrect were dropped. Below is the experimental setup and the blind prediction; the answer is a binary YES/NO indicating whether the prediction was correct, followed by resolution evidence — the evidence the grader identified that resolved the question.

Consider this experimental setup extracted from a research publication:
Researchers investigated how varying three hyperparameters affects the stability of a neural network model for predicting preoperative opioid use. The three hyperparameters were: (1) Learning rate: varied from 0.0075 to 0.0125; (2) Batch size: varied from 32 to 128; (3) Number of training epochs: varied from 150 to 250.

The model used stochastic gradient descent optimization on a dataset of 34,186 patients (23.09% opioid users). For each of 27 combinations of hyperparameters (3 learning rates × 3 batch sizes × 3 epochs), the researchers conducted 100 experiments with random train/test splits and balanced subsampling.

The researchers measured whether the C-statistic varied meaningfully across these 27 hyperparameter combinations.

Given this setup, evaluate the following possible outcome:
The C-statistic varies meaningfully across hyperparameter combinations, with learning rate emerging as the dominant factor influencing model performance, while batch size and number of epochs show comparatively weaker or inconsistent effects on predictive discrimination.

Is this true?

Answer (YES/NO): NO